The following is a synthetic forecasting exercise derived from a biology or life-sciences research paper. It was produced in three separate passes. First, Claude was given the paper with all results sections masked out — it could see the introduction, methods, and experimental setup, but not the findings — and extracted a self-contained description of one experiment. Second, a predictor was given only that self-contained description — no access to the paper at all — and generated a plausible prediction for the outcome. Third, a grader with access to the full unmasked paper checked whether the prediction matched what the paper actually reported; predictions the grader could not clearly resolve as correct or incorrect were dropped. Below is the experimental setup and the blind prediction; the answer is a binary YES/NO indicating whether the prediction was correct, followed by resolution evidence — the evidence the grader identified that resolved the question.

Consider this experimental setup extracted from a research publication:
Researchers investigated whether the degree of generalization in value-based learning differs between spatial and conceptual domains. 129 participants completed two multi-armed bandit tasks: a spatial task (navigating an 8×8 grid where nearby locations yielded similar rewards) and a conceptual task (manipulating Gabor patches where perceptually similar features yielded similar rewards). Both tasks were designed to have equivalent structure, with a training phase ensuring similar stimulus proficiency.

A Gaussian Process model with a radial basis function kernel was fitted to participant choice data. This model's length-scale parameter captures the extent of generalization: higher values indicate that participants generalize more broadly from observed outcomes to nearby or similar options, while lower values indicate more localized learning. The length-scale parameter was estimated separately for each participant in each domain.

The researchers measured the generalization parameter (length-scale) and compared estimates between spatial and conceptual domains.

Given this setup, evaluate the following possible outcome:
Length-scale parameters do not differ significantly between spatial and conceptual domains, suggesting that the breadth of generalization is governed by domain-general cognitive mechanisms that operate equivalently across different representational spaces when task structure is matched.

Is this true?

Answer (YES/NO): YES